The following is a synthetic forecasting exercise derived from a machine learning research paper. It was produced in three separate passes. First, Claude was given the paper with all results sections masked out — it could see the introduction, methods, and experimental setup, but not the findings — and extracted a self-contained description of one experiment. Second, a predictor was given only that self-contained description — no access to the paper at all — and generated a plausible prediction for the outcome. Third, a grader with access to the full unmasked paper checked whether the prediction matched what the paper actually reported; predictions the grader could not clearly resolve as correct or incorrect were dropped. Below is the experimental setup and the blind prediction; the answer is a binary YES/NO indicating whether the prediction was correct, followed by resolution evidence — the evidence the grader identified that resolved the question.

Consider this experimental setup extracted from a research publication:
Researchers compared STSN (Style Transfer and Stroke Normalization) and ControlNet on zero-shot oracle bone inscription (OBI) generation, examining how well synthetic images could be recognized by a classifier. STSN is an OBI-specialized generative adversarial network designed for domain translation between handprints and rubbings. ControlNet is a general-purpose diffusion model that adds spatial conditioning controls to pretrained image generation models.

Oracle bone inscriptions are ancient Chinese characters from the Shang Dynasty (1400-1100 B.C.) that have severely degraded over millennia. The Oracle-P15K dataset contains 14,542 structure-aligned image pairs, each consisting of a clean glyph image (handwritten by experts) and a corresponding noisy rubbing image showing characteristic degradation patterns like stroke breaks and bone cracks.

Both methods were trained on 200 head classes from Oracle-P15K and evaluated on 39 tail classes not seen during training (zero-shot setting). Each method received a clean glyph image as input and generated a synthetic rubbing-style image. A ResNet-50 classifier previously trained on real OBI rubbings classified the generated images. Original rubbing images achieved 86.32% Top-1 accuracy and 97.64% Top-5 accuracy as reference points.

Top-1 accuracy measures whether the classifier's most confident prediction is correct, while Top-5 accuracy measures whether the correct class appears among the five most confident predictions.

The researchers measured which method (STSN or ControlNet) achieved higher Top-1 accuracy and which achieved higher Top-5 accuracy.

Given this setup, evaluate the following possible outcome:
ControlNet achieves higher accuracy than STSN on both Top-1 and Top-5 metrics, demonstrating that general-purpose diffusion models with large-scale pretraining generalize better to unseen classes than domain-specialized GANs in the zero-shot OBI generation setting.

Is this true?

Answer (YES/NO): NO